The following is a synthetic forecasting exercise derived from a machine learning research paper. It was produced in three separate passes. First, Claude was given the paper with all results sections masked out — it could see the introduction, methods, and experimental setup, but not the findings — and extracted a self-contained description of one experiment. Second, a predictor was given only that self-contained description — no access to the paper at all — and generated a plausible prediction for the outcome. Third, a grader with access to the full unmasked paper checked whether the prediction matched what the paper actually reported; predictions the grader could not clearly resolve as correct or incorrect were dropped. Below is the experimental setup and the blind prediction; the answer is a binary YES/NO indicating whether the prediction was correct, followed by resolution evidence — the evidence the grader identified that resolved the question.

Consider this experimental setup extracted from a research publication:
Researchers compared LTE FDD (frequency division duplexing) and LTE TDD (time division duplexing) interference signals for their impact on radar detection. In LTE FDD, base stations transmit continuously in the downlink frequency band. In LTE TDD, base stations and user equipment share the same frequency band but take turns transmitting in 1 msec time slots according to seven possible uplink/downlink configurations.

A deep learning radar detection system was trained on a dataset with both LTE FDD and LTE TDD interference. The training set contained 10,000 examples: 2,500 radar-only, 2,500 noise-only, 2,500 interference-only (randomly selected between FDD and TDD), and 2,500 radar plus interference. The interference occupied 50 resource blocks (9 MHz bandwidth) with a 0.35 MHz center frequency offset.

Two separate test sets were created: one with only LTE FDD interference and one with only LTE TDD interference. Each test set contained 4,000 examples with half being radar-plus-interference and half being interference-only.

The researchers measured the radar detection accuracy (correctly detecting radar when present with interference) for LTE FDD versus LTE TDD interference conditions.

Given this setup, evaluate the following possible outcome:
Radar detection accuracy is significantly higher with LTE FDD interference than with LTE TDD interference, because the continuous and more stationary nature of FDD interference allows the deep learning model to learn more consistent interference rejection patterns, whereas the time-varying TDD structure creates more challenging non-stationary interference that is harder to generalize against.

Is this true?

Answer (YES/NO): NO